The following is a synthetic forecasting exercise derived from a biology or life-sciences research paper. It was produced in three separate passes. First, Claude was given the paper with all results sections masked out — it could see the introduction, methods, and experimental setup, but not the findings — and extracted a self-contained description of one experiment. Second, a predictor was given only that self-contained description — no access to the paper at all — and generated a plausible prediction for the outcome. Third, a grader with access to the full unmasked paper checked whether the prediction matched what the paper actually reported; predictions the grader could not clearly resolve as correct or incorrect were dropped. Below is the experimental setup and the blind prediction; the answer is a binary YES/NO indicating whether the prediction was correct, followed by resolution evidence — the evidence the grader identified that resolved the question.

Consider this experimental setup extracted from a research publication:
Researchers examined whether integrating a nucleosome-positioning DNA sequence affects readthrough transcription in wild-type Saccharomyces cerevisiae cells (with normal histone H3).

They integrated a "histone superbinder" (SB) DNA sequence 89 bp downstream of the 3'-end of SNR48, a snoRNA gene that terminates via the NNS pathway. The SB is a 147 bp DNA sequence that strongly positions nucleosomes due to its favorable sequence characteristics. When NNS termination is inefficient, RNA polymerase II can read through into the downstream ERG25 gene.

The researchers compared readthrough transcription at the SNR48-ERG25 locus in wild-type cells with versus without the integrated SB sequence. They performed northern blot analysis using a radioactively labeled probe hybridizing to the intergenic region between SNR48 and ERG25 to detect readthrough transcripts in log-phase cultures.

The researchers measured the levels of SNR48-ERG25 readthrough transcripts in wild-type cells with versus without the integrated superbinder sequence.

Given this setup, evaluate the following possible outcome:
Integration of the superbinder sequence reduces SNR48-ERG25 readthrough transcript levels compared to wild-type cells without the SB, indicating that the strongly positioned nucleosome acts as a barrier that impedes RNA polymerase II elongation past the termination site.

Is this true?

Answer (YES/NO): YES